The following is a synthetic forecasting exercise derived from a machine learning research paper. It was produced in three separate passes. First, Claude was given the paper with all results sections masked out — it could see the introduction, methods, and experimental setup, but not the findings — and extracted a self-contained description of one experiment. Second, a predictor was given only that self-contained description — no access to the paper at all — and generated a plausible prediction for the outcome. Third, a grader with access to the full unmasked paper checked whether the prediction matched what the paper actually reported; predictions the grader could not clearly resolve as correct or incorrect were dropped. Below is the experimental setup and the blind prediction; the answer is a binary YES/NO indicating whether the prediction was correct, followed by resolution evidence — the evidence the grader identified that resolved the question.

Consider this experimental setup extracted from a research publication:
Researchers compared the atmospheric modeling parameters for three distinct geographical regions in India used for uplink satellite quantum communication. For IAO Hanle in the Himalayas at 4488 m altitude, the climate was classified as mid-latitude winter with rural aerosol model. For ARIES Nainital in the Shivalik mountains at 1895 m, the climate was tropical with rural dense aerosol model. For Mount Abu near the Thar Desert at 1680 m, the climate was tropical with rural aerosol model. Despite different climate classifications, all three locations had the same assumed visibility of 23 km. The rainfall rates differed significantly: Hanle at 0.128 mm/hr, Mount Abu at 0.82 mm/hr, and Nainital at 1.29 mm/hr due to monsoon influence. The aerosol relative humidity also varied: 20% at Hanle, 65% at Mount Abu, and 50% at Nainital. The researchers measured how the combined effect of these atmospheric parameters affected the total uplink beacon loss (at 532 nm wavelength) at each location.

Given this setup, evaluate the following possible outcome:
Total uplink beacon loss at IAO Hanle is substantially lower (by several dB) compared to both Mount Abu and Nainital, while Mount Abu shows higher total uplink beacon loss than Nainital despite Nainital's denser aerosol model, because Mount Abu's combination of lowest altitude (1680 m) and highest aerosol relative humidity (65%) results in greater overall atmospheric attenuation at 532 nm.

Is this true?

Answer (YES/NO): NO